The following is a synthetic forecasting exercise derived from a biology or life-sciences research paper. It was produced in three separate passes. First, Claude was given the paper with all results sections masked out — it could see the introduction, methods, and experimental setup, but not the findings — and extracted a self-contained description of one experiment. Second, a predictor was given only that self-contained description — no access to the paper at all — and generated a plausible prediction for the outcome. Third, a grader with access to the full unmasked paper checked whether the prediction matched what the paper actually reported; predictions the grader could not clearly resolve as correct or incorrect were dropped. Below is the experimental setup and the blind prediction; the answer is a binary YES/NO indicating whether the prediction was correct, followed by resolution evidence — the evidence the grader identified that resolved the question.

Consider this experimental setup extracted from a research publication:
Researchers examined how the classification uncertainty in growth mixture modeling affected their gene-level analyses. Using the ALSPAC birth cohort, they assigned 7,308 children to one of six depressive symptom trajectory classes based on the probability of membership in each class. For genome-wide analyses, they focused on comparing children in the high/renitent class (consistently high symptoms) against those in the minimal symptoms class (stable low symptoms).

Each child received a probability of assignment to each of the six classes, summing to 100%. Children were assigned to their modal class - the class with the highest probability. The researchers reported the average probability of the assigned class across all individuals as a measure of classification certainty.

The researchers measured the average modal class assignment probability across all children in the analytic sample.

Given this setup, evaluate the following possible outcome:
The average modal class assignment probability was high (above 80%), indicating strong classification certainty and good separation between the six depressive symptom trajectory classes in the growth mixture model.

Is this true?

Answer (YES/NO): NO